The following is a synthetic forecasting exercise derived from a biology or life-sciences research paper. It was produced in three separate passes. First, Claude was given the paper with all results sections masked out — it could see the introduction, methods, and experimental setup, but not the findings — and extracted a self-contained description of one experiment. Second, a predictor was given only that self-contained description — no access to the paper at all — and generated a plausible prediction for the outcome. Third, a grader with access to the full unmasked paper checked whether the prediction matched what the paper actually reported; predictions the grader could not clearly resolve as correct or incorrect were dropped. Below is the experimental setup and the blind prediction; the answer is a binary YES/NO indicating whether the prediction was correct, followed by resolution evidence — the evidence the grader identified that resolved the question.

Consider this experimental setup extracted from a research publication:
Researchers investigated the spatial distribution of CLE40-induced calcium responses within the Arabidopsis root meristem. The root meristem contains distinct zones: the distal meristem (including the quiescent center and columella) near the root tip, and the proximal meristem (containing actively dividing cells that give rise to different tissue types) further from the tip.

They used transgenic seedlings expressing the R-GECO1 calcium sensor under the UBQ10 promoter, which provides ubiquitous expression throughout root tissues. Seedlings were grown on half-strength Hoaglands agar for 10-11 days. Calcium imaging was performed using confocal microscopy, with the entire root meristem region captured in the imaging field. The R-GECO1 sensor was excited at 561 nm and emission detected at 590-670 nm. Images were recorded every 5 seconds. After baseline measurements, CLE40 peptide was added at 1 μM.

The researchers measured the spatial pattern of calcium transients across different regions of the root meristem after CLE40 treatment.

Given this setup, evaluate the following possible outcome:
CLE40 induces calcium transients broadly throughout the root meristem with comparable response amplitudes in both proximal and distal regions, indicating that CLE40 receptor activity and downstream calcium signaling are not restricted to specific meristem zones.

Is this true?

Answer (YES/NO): NO